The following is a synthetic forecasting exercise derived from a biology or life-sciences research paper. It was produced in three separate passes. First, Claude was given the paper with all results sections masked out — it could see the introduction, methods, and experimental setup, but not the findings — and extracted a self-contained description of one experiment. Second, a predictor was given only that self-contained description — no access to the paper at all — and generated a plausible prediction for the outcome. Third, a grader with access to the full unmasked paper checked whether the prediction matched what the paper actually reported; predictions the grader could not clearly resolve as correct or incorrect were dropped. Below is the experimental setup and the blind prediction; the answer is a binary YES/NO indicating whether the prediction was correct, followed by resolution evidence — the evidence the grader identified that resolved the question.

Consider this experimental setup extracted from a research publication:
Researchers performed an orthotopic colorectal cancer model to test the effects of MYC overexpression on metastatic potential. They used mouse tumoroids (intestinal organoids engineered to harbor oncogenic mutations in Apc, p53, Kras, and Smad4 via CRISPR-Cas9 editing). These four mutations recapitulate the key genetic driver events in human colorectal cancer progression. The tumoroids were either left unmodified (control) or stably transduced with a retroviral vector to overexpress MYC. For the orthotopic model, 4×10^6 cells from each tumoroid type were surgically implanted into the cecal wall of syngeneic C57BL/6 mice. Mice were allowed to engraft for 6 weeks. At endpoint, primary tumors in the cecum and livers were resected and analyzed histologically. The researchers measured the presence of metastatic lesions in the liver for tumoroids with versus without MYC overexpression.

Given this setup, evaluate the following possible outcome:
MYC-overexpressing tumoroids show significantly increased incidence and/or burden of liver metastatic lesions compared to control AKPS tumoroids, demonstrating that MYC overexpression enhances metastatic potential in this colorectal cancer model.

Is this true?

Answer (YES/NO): YES